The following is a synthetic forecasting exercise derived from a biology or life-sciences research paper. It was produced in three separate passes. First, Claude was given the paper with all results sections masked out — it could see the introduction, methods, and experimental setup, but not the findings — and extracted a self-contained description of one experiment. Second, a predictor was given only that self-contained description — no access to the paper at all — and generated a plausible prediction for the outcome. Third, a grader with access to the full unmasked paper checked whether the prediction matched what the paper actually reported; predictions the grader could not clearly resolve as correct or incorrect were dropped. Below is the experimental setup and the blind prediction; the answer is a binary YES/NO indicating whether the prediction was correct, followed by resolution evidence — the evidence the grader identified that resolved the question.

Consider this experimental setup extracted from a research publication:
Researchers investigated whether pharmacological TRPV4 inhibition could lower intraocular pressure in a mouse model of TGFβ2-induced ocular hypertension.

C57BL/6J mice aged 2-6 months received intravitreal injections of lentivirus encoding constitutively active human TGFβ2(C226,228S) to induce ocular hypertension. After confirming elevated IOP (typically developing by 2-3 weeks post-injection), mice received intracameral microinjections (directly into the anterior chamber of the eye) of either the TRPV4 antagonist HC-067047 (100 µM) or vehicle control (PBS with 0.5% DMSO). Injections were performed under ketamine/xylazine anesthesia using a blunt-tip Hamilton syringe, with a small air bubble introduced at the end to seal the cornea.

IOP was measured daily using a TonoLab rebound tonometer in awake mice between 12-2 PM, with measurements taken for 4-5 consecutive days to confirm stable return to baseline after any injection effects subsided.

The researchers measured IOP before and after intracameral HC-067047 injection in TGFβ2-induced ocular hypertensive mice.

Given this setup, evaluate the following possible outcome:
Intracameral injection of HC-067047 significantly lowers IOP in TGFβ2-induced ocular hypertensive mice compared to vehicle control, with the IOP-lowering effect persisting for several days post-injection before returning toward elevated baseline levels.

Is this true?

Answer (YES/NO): YES